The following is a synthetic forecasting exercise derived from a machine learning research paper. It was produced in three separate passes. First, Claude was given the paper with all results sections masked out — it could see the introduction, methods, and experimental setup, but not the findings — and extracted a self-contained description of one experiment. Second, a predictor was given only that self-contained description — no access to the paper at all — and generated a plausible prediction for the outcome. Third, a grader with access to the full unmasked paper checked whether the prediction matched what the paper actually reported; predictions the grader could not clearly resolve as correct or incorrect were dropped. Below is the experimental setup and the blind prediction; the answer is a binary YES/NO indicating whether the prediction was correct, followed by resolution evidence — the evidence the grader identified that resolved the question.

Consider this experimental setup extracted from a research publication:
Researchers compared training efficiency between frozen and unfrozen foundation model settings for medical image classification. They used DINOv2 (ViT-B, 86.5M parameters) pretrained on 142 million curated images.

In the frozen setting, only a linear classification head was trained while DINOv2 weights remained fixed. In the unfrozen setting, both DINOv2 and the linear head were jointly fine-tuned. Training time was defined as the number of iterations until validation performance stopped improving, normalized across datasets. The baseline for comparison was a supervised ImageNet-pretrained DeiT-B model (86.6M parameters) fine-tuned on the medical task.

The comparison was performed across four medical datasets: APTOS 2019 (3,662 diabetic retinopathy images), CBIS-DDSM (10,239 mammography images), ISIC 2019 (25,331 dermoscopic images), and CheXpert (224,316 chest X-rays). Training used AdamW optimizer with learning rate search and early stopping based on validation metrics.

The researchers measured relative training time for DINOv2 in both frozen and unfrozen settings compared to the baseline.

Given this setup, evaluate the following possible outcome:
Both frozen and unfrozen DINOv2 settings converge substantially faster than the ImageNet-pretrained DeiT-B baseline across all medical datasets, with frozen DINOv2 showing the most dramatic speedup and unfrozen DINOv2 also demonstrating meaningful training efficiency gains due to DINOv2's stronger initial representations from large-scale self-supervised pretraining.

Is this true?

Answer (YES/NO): NO